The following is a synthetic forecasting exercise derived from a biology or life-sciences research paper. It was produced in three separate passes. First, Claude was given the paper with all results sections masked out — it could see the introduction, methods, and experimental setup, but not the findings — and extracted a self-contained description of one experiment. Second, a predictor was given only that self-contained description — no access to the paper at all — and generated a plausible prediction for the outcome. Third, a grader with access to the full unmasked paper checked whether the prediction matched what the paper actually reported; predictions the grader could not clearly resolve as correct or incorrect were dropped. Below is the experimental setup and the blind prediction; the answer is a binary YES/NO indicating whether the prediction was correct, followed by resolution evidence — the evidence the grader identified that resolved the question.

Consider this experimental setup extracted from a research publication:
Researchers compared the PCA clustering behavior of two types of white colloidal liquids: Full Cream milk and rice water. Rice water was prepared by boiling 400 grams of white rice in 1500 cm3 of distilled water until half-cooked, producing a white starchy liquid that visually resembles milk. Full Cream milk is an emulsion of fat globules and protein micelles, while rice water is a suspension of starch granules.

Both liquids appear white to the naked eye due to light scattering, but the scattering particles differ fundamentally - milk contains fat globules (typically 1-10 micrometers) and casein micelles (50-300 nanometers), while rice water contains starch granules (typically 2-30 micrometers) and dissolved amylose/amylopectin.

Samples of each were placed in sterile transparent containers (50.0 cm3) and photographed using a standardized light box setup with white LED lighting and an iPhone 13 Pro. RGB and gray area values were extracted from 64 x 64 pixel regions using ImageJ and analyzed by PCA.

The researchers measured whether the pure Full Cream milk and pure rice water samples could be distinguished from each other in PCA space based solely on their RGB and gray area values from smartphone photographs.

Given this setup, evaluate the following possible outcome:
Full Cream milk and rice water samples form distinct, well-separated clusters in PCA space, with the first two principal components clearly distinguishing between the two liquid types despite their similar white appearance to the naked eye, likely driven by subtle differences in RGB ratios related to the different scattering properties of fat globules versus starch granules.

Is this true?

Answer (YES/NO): YES